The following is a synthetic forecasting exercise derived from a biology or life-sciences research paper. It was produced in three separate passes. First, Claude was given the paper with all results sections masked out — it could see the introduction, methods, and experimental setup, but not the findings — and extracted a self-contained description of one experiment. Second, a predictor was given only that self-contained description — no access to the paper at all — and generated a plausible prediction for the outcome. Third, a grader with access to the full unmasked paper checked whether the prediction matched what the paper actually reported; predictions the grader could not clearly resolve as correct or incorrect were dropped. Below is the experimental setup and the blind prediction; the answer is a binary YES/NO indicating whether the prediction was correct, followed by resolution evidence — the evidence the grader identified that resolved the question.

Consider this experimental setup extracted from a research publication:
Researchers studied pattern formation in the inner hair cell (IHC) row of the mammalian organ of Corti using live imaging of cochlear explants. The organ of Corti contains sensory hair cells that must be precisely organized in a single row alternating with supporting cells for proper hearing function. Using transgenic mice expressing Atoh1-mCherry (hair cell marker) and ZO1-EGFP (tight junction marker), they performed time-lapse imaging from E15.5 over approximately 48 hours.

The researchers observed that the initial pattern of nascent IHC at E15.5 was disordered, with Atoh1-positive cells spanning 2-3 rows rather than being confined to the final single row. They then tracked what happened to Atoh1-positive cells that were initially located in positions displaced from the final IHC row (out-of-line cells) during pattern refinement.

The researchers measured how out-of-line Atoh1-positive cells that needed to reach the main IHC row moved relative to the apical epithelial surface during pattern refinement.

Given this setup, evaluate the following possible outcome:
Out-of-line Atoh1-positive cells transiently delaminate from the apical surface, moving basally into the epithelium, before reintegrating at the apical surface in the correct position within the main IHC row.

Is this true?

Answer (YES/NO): NO